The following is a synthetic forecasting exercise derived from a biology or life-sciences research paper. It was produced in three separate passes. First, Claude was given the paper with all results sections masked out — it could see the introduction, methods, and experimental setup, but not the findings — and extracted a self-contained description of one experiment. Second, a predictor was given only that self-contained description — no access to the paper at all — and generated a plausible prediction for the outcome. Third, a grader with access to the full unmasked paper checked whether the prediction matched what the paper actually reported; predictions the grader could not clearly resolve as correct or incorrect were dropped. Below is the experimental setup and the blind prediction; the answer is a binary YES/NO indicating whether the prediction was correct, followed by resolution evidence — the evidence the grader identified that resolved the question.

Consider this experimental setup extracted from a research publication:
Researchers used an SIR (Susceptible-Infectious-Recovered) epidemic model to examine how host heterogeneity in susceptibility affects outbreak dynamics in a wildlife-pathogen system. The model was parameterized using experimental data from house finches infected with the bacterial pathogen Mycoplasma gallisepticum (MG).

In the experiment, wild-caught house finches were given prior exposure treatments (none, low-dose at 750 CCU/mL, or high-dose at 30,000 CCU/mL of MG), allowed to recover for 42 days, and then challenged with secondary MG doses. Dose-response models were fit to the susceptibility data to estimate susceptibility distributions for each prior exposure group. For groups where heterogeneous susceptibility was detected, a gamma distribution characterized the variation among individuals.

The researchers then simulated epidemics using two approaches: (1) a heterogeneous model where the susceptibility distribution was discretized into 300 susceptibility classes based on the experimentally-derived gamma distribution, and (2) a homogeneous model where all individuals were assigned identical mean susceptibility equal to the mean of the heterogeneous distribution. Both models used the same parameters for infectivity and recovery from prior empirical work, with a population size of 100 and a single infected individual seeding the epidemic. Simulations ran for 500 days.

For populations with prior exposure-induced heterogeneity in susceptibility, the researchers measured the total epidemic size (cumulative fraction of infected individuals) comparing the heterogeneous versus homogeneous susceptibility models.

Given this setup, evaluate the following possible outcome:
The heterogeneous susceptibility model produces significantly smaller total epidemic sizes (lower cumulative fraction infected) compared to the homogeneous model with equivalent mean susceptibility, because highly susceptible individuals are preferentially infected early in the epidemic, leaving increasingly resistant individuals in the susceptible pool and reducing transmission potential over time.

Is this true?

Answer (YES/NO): YES